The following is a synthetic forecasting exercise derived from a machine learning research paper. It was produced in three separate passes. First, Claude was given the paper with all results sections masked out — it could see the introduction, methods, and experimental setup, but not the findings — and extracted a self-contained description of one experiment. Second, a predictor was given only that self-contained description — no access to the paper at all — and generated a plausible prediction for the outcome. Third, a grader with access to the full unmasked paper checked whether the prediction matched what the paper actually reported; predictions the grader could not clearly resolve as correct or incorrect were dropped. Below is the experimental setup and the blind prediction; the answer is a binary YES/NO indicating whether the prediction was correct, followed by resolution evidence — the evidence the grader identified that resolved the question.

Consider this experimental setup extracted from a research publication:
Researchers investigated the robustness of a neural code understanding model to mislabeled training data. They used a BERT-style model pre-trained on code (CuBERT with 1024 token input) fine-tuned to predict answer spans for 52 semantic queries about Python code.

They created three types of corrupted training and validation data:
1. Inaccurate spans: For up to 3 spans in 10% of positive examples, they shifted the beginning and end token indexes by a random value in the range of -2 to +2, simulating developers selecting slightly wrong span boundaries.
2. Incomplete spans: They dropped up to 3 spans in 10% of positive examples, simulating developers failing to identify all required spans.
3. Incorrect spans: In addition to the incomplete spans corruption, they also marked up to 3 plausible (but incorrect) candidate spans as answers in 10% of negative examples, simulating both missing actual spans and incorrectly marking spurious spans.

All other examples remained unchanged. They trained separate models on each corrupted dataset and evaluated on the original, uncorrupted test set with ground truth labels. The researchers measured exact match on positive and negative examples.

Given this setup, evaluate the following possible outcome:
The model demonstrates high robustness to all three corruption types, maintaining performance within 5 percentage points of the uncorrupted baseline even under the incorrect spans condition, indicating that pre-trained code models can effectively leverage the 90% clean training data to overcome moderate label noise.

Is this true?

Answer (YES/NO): YES